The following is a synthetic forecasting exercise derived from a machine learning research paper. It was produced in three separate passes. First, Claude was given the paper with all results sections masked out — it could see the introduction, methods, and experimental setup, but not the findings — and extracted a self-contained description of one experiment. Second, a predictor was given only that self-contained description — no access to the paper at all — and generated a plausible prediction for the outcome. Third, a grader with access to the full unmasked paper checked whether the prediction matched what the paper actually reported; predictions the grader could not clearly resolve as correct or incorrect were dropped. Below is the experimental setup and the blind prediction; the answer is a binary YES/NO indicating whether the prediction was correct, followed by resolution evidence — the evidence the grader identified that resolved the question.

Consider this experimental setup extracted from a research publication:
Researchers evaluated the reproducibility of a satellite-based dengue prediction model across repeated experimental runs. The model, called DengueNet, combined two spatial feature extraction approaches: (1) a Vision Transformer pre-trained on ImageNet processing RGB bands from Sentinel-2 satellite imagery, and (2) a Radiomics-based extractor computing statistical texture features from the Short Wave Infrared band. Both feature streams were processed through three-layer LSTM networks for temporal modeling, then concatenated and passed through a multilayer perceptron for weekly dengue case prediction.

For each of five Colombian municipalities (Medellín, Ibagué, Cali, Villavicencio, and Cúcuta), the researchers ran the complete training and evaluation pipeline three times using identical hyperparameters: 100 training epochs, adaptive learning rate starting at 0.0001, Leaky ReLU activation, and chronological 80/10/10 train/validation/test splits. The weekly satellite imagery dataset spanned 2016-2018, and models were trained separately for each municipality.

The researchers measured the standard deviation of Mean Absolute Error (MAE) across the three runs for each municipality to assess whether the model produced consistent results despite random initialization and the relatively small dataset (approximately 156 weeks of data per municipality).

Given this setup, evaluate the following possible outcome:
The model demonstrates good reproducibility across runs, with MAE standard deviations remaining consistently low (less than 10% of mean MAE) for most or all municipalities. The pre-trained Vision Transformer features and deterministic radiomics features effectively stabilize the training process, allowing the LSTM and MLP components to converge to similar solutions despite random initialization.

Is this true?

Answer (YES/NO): YES